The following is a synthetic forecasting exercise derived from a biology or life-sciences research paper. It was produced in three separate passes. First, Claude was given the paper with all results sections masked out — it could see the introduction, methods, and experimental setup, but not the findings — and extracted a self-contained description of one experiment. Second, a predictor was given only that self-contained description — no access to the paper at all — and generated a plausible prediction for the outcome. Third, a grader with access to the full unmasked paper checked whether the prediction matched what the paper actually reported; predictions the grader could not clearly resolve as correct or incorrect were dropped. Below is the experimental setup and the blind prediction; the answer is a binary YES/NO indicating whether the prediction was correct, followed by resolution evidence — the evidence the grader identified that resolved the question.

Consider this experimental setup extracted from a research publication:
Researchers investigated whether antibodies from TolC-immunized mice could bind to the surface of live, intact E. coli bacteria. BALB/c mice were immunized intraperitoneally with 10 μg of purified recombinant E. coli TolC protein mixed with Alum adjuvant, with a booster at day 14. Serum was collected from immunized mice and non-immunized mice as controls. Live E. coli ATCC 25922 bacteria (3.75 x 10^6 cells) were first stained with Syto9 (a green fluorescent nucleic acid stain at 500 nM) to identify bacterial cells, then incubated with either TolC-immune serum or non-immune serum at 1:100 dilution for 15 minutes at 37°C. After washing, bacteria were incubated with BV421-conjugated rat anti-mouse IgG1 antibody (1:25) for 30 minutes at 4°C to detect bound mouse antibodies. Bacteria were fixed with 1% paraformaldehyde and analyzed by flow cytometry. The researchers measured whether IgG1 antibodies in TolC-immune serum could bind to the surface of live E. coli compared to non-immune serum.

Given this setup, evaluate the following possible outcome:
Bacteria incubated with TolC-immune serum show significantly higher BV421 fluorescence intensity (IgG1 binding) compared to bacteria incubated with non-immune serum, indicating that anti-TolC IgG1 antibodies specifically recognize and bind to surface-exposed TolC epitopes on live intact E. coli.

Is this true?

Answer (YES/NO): YES